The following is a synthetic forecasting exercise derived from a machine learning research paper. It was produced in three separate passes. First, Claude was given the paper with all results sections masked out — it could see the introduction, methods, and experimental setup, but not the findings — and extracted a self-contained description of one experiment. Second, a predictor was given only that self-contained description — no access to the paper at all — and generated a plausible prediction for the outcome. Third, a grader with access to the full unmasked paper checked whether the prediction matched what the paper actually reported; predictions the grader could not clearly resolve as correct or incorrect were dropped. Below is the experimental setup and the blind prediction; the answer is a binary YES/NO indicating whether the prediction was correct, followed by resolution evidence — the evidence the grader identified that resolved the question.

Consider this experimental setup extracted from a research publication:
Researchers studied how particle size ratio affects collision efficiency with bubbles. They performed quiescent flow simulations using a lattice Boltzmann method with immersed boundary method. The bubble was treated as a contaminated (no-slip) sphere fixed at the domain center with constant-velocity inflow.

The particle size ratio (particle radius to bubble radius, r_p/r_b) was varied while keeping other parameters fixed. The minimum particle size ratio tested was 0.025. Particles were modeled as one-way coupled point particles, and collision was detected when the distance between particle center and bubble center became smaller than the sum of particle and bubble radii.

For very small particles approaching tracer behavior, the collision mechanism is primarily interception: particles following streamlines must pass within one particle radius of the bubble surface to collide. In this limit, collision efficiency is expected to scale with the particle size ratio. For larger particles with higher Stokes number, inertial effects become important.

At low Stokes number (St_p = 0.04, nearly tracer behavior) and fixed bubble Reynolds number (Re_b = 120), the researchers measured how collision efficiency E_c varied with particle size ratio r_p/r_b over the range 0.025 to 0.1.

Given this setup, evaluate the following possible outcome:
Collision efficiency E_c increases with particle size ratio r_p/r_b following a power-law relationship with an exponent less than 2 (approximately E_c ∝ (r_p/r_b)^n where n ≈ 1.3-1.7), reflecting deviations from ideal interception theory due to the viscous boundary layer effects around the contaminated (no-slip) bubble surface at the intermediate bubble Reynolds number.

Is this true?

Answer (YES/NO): NO